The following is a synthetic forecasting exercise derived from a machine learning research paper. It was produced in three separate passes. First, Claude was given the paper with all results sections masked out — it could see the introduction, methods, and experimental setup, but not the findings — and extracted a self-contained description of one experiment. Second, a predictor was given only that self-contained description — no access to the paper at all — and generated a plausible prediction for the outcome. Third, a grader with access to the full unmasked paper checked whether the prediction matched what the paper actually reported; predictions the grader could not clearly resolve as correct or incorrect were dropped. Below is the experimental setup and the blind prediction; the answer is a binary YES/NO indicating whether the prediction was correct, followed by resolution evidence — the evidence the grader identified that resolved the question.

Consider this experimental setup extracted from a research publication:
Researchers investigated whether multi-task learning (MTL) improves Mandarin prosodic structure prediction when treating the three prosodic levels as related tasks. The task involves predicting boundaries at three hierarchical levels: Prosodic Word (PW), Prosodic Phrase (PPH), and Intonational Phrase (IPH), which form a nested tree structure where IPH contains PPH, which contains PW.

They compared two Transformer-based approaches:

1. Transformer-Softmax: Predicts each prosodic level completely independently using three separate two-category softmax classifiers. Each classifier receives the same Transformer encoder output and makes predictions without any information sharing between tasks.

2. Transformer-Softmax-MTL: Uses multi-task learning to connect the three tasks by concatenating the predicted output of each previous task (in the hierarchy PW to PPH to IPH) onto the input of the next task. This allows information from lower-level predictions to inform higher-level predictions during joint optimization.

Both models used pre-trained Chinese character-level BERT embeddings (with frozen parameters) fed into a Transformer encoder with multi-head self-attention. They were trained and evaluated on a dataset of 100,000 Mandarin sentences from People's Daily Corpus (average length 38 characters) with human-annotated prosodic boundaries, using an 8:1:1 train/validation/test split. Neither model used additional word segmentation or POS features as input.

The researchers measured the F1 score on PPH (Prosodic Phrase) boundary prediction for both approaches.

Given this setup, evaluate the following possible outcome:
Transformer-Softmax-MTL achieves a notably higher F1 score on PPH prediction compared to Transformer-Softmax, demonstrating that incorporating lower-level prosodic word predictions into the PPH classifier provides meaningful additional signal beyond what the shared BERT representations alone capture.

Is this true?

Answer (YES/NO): NO